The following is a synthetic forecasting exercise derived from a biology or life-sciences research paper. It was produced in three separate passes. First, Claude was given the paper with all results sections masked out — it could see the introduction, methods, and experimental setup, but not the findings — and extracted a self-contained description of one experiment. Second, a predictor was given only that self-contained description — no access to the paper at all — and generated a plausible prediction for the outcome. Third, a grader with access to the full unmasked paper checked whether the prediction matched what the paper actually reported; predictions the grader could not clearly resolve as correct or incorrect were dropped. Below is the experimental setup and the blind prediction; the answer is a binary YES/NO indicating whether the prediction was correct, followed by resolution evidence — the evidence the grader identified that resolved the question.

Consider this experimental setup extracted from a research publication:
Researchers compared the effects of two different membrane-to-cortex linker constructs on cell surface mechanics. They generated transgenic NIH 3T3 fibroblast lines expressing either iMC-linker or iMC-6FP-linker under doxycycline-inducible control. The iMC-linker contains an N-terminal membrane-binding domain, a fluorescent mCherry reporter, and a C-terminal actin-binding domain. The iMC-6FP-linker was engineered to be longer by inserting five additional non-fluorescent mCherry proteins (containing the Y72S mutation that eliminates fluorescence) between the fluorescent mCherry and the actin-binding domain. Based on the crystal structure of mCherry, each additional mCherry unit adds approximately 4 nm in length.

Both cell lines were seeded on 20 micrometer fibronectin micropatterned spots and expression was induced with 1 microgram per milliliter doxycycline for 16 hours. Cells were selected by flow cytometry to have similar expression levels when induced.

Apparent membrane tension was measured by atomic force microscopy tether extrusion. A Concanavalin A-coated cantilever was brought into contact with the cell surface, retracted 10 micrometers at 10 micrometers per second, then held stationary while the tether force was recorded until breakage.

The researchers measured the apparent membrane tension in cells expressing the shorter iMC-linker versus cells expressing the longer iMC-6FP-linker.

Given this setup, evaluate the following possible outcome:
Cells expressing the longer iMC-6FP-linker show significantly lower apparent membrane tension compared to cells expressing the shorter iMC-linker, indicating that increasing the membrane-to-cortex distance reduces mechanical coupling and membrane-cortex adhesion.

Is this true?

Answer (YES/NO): NO